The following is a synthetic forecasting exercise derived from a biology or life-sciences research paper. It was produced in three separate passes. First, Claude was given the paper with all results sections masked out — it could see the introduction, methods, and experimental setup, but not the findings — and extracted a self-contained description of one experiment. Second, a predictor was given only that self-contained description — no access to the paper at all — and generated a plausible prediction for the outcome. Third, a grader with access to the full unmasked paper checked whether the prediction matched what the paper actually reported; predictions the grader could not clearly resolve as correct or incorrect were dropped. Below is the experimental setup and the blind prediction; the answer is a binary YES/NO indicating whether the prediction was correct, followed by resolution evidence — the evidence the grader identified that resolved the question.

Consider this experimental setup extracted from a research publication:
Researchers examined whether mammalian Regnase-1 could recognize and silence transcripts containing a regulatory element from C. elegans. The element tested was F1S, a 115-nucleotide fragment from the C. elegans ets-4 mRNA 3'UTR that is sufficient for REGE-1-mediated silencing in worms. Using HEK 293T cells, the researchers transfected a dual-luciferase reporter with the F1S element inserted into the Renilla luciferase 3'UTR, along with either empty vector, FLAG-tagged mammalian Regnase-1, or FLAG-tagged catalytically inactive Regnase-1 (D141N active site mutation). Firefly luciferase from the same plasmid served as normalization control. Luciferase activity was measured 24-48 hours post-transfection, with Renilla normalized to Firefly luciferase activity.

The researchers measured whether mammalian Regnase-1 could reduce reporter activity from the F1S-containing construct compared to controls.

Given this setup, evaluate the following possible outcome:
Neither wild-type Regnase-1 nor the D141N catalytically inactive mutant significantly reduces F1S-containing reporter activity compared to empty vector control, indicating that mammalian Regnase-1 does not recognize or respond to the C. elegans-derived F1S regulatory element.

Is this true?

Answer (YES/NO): NO